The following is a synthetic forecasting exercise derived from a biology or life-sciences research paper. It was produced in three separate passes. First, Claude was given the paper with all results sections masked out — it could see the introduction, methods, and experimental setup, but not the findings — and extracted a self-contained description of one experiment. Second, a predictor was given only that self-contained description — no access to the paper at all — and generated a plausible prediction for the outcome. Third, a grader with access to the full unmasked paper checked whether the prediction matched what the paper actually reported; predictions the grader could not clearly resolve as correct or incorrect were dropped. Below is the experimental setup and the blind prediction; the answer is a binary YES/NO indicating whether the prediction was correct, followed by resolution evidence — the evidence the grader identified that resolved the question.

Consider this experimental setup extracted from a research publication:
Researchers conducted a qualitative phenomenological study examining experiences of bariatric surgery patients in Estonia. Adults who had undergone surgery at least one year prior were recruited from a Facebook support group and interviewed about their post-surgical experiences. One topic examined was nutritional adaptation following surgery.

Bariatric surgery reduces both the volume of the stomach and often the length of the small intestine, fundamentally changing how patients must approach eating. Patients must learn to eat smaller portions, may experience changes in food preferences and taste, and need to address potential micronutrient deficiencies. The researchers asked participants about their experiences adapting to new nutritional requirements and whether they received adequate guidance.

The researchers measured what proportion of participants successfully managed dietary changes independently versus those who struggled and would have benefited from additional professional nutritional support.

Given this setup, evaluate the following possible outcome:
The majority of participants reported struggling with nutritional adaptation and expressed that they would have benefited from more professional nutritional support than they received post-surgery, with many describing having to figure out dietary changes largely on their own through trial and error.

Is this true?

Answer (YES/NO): NO